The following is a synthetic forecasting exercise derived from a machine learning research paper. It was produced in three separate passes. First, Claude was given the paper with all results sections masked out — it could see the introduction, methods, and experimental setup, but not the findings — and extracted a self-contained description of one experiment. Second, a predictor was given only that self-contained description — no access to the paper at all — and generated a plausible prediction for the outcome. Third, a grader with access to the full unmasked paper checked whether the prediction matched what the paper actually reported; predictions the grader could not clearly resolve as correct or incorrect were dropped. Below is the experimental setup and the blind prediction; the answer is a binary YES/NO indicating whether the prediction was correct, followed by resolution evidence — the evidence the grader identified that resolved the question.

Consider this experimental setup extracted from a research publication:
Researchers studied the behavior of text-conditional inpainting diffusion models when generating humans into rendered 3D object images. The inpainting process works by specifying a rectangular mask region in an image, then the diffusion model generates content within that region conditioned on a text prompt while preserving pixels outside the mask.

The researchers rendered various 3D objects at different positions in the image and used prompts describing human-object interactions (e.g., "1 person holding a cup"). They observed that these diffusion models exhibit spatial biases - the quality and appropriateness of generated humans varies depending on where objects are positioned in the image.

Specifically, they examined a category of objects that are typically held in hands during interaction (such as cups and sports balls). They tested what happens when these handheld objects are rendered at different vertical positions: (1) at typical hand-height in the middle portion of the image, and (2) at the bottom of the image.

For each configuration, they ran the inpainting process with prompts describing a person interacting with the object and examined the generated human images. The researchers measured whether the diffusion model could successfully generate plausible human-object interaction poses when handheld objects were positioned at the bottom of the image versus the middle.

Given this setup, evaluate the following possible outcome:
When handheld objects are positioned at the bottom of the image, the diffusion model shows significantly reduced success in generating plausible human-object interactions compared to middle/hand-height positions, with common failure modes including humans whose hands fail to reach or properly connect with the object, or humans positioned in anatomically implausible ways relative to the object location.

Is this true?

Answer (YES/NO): NO